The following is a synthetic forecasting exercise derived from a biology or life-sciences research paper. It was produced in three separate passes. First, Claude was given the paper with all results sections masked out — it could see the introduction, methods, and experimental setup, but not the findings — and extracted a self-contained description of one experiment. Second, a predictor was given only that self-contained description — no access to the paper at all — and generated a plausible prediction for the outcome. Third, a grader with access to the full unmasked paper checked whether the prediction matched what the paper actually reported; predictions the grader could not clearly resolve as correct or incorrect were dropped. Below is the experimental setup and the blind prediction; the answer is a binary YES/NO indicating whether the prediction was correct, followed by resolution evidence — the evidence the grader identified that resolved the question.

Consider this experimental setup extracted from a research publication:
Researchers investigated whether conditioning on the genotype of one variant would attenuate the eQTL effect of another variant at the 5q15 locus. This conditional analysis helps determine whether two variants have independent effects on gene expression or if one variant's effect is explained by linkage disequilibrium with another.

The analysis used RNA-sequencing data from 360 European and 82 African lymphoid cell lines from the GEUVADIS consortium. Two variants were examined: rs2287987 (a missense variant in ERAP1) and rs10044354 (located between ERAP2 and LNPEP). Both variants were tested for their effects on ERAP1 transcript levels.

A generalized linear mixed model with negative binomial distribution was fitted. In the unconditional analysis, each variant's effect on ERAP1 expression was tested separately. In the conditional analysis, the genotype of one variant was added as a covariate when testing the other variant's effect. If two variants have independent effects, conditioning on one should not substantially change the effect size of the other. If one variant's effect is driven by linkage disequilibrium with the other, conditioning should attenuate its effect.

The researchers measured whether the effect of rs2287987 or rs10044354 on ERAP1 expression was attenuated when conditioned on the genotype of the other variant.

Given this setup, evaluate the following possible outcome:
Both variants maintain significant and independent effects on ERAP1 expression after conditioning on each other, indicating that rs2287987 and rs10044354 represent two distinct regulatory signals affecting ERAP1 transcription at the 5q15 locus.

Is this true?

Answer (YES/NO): NO